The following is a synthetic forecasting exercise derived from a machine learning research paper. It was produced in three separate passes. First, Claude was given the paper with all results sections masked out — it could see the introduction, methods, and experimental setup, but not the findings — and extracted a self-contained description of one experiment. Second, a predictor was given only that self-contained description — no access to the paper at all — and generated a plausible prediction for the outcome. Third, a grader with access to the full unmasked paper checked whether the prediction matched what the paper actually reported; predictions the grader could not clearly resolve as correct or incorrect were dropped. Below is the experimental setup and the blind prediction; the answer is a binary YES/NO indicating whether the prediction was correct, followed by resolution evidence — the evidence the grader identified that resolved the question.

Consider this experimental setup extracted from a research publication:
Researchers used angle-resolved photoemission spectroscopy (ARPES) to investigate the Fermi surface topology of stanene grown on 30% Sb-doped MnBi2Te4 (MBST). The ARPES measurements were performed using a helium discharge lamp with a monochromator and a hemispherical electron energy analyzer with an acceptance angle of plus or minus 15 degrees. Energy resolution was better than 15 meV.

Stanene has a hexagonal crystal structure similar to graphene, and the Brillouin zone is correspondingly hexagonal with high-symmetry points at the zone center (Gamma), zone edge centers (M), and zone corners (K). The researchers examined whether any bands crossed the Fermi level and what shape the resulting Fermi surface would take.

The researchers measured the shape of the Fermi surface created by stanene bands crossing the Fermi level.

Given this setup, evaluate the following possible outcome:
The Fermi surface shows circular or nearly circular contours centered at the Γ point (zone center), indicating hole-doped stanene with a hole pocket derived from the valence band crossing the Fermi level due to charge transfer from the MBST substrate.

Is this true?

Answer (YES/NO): NO